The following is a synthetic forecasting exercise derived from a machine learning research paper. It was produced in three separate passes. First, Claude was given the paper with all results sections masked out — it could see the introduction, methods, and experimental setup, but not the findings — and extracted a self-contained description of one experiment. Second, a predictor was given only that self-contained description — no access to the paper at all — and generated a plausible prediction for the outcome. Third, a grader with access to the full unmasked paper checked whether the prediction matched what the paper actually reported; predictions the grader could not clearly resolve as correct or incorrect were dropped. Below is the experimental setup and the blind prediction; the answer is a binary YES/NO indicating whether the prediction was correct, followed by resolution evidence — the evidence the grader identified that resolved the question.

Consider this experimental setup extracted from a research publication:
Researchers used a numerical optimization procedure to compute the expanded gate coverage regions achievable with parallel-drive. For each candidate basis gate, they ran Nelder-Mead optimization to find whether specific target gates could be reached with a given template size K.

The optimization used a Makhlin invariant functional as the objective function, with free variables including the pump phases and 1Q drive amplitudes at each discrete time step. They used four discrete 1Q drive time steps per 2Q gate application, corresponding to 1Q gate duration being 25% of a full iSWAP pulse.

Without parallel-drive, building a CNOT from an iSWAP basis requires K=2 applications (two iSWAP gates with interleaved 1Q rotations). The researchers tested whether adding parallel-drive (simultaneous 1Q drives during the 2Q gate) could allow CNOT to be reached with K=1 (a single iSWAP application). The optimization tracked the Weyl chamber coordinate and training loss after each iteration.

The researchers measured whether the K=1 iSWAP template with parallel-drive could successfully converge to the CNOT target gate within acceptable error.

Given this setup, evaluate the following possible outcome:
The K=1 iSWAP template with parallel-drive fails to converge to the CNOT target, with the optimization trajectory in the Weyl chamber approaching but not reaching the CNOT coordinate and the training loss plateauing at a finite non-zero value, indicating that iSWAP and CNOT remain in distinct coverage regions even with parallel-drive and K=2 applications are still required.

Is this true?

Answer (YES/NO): NO